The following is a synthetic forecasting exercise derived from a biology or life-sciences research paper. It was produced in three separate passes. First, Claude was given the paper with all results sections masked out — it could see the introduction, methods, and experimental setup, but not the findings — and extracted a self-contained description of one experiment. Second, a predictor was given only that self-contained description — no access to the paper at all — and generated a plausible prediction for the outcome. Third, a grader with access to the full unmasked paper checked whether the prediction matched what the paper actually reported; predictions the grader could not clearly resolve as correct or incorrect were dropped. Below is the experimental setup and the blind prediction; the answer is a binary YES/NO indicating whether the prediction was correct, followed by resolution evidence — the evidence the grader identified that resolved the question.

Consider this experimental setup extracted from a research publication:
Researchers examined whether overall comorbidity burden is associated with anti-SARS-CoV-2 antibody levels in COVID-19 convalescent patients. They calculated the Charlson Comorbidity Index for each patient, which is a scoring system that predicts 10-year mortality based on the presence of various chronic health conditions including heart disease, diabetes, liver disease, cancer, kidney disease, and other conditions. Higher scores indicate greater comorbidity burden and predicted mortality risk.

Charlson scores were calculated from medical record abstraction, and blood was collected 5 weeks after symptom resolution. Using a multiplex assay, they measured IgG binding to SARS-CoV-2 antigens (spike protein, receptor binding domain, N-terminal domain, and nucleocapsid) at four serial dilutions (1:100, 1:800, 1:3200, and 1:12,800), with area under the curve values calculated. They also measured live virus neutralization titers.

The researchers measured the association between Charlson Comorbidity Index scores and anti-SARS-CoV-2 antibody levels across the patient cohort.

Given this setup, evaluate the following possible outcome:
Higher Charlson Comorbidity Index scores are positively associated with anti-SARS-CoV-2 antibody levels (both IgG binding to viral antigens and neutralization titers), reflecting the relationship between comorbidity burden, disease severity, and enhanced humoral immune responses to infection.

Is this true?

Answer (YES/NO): YES